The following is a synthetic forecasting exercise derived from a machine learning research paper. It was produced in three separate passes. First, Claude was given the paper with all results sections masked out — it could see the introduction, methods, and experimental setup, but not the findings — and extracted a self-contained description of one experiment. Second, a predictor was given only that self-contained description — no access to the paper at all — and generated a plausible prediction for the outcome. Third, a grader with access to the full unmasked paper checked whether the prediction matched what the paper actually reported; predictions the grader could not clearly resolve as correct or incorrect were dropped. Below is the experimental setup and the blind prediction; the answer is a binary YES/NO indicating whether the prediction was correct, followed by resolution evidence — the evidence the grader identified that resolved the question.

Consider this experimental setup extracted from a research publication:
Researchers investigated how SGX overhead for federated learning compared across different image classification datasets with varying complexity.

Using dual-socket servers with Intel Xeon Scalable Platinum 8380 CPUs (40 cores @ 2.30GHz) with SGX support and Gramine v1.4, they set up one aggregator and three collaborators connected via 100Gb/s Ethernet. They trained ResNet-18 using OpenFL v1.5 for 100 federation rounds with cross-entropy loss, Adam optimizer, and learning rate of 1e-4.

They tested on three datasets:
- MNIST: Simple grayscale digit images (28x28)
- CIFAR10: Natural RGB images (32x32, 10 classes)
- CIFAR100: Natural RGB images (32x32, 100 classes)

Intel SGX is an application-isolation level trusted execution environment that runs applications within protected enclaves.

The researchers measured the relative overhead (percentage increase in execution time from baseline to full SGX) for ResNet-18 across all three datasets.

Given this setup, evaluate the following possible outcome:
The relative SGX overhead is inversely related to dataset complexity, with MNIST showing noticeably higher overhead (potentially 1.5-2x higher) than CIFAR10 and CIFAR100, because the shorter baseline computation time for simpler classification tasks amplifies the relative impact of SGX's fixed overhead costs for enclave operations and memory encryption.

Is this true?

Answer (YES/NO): NO